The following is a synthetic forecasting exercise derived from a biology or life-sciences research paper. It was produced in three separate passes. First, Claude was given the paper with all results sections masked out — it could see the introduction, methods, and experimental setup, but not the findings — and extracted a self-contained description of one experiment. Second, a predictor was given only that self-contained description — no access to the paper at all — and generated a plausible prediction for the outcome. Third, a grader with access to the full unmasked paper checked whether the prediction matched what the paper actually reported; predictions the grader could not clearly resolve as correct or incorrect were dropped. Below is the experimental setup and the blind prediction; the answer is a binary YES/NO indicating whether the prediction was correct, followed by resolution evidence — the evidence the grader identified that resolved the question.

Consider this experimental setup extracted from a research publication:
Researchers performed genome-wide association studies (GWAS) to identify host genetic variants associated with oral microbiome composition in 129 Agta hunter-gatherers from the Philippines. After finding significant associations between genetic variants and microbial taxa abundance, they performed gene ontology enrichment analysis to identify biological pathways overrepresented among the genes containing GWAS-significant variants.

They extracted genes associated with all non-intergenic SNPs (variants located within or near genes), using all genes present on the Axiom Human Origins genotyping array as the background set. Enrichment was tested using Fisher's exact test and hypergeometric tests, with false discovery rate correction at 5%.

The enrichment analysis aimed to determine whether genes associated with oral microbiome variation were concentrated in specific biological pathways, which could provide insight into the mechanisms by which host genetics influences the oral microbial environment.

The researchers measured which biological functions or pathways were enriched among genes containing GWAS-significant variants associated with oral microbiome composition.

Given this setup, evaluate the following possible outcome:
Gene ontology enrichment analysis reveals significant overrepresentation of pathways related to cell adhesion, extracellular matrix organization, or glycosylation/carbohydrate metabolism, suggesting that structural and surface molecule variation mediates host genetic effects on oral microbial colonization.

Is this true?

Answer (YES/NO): NO